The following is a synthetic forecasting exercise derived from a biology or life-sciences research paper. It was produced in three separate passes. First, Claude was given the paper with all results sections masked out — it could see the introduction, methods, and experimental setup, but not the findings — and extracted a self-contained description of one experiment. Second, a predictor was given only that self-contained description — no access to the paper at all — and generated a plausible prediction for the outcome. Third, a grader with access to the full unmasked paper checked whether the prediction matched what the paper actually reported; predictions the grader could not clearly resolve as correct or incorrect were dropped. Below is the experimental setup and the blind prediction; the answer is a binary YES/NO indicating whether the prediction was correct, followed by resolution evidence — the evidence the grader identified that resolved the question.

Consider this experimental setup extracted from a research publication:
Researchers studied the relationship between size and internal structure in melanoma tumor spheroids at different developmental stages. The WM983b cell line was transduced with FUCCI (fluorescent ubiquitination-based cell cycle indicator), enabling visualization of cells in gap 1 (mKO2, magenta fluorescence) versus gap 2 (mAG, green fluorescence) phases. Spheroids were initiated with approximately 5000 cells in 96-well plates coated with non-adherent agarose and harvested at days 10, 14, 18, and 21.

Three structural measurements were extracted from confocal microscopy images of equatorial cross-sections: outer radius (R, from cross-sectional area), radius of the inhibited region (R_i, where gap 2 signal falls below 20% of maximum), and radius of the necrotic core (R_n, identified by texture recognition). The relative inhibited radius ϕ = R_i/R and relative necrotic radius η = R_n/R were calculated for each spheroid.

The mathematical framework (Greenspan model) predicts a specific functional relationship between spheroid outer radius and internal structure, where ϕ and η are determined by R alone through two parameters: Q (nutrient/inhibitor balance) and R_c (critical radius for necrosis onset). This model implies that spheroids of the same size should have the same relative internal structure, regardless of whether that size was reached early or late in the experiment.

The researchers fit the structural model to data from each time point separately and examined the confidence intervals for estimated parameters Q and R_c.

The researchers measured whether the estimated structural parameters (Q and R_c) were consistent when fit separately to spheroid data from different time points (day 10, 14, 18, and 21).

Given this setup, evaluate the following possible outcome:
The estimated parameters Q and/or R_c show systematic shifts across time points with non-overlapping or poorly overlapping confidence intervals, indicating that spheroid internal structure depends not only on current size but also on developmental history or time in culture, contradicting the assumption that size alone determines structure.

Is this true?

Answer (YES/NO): NO